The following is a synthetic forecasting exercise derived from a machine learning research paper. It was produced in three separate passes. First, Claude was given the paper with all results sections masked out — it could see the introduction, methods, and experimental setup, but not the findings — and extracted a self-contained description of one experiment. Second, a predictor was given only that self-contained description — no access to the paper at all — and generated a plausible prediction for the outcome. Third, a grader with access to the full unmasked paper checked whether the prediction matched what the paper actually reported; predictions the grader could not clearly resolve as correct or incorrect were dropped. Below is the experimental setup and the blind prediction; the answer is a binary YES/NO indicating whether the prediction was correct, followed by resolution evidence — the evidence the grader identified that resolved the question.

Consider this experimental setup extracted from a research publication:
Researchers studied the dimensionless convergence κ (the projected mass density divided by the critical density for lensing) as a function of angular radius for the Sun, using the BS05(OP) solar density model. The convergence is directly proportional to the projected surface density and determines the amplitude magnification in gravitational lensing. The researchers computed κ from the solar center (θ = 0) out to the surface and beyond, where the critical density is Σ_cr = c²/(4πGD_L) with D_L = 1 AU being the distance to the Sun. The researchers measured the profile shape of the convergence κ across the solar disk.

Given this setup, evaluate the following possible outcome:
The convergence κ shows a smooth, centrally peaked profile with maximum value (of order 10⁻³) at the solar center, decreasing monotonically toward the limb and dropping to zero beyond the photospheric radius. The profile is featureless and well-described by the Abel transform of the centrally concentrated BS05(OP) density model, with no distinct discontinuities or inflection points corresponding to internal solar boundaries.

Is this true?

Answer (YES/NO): NO